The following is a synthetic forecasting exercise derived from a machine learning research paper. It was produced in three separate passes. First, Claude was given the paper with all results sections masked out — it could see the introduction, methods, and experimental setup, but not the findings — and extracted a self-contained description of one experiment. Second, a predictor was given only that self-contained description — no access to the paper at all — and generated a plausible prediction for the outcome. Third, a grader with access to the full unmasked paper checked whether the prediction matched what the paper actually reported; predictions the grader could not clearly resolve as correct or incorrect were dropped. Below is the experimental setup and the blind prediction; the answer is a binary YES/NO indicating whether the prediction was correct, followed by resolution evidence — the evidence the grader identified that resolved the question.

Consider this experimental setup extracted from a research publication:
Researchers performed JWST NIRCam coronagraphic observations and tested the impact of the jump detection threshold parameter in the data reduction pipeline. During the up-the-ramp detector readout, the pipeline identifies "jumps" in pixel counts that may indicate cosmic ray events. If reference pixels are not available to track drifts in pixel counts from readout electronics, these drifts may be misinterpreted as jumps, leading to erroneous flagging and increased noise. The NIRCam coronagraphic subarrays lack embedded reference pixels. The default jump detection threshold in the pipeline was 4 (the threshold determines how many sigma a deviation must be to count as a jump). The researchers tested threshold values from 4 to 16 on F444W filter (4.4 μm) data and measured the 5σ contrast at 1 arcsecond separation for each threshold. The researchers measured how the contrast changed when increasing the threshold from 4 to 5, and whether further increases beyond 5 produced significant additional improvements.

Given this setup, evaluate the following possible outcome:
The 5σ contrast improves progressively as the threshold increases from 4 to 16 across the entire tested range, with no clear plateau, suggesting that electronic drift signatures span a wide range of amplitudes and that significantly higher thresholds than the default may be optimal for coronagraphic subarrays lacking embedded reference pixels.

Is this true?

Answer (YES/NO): NO